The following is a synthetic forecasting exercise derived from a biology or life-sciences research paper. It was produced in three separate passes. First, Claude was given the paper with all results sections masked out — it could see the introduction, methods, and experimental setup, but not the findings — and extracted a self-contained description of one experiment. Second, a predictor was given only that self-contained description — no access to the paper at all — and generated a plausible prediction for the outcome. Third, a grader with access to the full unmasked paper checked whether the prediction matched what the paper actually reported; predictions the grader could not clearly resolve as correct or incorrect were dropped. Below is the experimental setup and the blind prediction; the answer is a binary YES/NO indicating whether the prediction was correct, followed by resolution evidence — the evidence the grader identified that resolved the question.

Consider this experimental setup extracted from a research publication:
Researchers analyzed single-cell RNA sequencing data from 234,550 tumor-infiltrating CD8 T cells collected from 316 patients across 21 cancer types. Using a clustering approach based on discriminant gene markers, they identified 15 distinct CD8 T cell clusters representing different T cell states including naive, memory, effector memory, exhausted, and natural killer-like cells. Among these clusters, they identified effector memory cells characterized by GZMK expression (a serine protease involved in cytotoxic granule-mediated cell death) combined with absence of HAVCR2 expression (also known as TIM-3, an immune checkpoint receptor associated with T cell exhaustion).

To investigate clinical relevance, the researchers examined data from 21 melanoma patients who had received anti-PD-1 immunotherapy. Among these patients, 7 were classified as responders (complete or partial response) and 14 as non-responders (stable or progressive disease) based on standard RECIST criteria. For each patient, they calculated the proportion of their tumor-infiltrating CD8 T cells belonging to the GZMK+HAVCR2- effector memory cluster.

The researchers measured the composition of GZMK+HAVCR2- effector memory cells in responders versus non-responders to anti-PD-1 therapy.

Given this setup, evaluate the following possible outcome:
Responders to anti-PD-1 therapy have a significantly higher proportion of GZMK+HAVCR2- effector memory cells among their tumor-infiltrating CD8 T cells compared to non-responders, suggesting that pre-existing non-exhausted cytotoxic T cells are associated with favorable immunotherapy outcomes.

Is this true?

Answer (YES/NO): YES